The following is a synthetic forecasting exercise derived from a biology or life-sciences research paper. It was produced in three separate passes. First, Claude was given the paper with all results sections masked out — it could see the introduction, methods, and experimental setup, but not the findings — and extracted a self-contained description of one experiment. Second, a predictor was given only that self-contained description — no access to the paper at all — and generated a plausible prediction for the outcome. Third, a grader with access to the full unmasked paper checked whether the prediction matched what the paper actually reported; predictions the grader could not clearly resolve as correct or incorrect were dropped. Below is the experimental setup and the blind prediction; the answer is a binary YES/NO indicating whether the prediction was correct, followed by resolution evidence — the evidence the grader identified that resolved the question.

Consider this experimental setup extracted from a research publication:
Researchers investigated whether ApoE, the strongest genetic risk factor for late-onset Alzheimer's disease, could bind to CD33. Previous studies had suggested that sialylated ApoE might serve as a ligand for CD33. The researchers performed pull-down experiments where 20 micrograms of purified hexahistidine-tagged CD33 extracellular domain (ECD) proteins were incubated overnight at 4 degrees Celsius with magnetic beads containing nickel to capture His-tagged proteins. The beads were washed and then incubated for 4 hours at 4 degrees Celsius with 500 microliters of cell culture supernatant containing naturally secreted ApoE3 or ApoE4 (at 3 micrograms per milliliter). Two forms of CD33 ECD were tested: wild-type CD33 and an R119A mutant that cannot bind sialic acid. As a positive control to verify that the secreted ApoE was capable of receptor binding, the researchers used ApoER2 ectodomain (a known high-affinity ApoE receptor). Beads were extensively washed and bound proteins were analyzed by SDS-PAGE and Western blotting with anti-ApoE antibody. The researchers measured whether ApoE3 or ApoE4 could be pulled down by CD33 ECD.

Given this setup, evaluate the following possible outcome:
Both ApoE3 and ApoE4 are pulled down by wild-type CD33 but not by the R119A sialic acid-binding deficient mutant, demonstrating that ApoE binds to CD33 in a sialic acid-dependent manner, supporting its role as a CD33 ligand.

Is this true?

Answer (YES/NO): NO